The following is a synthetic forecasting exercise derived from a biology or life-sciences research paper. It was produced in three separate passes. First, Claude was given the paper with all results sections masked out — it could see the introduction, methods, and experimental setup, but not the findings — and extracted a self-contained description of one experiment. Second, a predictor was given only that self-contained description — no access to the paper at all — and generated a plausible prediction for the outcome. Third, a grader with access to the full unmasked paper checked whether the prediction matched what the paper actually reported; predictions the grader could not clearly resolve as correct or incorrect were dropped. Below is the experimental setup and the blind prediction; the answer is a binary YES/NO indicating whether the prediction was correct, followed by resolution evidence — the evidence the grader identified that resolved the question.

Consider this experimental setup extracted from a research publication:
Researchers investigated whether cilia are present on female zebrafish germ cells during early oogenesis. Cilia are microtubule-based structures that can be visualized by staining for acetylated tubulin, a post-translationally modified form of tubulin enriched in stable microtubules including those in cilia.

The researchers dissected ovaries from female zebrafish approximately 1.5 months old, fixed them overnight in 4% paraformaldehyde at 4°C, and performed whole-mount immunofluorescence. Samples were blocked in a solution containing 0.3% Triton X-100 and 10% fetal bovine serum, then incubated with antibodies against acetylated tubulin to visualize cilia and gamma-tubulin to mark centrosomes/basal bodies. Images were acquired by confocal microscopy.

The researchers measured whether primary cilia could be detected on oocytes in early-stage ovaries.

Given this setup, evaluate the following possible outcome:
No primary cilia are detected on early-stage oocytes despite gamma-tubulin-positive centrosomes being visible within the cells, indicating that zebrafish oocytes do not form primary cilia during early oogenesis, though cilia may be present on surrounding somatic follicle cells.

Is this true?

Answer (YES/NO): NO